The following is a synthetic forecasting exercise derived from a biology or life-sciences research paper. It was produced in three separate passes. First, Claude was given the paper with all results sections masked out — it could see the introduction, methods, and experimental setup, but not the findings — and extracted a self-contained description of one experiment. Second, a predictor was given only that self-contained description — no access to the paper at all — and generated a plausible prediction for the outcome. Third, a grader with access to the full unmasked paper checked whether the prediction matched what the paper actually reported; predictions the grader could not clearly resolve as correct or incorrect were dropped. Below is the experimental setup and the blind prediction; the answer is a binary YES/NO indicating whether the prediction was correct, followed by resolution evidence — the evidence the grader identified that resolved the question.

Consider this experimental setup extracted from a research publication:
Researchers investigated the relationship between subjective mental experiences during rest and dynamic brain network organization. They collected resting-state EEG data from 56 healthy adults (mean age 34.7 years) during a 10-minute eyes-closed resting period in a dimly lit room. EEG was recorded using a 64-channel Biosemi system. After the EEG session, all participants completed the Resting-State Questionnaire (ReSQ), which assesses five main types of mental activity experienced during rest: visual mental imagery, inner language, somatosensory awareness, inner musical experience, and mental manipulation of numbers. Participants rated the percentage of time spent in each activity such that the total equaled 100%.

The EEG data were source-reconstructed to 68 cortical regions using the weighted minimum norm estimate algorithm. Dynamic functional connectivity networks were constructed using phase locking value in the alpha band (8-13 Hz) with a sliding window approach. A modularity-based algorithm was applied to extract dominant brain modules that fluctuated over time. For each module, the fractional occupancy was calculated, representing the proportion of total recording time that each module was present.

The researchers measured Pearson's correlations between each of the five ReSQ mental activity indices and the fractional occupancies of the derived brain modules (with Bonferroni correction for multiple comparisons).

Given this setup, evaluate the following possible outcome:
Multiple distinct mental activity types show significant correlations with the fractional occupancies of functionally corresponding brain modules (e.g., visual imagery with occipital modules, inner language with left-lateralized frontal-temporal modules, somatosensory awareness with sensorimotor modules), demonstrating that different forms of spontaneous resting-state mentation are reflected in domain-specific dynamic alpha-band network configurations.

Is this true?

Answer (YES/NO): NO